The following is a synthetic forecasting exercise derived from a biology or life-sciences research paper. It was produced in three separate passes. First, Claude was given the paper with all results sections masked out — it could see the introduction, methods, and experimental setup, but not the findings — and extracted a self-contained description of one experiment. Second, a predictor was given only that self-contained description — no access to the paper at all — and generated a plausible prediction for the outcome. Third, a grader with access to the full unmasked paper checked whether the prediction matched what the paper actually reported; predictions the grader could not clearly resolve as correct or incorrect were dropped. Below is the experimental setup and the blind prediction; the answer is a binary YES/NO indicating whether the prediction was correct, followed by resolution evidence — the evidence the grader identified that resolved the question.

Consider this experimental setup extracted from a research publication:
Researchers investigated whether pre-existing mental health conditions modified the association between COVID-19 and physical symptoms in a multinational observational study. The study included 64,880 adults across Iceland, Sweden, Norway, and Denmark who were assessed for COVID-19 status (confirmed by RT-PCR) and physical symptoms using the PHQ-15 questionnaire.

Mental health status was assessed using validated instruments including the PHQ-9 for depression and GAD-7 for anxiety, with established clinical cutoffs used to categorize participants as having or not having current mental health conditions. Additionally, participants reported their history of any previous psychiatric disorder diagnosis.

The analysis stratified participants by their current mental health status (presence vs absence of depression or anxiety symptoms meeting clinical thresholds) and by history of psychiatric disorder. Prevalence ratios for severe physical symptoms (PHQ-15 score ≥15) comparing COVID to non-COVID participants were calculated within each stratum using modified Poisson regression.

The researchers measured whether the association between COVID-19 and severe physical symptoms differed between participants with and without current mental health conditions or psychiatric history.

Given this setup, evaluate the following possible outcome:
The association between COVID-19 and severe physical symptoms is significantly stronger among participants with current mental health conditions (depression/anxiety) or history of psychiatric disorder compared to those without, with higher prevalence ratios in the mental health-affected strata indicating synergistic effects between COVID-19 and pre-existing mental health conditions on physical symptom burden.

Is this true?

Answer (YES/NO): NO